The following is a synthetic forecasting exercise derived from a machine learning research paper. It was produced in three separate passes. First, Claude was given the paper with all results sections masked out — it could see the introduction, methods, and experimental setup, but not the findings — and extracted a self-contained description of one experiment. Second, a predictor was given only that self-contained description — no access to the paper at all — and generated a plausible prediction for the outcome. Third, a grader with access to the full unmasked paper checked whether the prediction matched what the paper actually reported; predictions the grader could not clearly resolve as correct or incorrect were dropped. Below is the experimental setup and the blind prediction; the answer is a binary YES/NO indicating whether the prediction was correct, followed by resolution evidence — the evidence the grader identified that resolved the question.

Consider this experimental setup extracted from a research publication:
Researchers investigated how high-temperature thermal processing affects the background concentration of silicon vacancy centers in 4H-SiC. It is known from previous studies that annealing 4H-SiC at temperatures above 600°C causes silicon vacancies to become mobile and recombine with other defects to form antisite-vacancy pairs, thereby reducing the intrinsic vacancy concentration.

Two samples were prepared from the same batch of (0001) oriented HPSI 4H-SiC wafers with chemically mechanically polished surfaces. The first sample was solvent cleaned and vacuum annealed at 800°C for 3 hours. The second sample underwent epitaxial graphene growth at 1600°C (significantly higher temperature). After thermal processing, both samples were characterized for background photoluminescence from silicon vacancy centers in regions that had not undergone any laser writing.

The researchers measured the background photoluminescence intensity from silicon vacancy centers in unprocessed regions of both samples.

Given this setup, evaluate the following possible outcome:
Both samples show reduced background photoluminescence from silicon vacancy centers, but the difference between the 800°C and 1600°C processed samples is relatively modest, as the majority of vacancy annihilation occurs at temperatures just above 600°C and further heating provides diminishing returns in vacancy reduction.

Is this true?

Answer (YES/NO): NO